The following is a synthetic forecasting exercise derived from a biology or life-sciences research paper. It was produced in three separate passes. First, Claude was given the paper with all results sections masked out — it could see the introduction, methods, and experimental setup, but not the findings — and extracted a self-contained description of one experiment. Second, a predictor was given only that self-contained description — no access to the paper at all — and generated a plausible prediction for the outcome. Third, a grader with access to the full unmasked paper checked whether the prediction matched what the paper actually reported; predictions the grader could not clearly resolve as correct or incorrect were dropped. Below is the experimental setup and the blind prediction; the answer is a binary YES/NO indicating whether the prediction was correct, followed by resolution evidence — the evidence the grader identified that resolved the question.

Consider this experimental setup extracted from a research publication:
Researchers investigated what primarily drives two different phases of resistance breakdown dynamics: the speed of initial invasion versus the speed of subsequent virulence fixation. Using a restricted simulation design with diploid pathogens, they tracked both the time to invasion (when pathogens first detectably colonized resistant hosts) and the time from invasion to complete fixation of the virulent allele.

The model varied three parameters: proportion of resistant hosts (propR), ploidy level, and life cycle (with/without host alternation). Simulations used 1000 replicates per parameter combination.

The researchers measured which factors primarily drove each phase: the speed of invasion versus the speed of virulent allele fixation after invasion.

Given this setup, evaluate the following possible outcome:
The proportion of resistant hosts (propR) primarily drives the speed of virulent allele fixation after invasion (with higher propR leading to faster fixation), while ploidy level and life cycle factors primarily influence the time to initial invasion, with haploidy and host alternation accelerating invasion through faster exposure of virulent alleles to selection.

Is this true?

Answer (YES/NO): NO